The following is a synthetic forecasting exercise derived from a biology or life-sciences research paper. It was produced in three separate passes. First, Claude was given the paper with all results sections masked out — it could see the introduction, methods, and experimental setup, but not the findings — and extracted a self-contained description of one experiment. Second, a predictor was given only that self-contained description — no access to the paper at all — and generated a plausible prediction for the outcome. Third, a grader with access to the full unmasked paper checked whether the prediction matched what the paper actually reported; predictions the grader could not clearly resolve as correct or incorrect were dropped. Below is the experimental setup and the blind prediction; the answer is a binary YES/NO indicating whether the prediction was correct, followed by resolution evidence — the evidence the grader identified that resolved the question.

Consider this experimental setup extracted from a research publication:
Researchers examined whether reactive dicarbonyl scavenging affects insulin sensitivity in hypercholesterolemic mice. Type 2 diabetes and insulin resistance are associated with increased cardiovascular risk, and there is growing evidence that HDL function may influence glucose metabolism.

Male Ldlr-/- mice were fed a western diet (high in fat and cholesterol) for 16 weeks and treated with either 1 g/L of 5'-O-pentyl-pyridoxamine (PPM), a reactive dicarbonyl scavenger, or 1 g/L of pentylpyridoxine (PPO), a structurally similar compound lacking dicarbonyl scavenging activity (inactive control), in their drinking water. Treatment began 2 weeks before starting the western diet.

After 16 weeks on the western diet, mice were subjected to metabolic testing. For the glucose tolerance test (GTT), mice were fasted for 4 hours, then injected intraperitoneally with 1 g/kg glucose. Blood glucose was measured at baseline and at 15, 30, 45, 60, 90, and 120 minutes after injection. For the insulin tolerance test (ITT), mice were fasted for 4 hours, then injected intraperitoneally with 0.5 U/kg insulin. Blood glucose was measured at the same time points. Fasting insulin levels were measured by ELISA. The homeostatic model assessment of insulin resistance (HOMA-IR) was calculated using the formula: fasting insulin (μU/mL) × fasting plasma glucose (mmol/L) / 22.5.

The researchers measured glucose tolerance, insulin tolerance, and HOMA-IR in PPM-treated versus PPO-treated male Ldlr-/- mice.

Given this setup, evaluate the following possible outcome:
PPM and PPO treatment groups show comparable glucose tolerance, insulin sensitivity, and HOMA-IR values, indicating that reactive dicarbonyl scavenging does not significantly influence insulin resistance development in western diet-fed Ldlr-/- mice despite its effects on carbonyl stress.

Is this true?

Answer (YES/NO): NO